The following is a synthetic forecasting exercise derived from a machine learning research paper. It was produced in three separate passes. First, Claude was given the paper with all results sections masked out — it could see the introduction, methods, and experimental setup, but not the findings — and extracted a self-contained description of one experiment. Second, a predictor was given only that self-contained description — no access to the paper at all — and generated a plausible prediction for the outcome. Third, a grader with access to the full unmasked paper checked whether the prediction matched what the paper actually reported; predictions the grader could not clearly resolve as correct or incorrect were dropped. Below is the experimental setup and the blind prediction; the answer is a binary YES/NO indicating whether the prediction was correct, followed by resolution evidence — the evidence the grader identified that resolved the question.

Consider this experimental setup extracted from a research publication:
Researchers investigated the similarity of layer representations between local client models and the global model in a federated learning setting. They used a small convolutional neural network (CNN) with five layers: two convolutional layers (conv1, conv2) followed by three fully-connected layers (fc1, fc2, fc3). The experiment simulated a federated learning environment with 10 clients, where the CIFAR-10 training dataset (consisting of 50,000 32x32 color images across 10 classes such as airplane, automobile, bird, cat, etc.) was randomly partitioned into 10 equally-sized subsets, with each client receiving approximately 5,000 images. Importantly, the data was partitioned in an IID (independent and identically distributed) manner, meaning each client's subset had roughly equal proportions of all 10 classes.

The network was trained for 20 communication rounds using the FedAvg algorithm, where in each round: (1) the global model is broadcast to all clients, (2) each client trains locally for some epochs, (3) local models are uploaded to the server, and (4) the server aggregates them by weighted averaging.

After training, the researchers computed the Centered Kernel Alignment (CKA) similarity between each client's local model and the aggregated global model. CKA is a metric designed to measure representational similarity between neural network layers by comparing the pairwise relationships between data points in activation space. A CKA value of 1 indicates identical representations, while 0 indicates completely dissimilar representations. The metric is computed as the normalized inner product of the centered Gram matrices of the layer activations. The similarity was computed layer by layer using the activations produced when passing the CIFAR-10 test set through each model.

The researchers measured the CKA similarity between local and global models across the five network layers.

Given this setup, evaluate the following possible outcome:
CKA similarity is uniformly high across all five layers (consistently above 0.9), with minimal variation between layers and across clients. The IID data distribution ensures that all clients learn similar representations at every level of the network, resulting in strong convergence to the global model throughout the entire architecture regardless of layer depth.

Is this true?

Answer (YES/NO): NO